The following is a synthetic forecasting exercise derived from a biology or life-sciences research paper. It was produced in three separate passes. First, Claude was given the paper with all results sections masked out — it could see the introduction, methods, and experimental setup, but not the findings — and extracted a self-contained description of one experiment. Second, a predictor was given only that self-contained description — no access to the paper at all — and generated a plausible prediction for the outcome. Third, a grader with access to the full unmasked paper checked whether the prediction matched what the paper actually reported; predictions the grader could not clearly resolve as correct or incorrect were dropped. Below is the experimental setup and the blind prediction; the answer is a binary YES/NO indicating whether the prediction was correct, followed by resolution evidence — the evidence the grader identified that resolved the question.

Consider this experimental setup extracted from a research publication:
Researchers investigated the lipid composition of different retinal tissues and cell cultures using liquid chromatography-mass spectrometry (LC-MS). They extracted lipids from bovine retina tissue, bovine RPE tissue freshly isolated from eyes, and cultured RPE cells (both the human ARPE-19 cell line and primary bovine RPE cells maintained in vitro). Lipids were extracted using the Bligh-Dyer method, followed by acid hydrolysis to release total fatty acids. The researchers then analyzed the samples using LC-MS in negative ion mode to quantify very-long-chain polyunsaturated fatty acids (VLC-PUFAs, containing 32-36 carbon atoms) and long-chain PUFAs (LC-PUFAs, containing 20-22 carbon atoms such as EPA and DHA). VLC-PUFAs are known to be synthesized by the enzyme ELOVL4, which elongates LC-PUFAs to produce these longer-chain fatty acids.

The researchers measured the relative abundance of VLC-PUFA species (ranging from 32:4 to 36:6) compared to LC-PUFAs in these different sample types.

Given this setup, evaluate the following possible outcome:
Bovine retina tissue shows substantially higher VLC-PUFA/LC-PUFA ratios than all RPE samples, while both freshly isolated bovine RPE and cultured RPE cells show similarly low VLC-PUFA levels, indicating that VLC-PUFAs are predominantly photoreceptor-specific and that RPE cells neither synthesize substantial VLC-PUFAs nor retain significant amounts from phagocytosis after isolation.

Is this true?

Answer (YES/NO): NO